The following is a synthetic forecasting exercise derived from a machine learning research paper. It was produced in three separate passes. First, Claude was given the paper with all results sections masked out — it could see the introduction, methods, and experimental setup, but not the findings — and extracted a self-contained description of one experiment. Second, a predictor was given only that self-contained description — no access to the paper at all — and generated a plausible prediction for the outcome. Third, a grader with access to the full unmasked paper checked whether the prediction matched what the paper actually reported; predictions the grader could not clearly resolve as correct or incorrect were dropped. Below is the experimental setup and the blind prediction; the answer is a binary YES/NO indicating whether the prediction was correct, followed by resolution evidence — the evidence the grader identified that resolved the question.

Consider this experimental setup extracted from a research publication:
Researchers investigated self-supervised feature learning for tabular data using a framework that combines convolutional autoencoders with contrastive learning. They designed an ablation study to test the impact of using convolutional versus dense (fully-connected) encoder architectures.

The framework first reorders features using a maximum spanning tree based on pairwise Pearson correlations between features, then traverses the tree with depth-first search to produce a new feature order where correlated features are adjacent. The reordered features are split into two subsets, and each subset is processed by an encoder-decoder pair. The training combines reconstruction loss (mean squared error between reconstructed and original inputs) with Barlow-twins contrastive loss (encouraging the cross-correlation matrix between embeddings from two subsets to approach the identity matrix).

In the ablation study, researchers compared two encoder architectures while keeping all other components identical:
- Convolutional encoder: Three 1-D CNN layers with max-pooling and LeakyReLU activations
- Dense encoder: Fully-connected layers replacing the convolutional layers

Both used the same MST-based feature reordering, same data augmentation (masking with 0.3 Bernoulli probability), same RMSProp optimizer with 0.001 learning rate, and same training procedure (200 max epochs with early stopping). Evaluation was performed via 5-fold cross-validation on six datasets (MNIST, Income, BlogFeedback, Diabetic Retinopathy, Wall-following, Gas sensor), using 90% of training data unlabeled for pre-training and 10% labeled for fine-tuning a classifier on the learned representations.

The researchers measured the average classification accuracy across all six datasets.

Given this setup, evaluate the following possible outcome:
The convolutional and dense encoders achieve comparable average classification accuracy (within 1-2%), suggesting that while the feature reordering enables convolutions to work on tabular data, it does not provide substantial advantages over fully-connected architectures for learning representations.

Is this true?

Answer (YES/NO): NO